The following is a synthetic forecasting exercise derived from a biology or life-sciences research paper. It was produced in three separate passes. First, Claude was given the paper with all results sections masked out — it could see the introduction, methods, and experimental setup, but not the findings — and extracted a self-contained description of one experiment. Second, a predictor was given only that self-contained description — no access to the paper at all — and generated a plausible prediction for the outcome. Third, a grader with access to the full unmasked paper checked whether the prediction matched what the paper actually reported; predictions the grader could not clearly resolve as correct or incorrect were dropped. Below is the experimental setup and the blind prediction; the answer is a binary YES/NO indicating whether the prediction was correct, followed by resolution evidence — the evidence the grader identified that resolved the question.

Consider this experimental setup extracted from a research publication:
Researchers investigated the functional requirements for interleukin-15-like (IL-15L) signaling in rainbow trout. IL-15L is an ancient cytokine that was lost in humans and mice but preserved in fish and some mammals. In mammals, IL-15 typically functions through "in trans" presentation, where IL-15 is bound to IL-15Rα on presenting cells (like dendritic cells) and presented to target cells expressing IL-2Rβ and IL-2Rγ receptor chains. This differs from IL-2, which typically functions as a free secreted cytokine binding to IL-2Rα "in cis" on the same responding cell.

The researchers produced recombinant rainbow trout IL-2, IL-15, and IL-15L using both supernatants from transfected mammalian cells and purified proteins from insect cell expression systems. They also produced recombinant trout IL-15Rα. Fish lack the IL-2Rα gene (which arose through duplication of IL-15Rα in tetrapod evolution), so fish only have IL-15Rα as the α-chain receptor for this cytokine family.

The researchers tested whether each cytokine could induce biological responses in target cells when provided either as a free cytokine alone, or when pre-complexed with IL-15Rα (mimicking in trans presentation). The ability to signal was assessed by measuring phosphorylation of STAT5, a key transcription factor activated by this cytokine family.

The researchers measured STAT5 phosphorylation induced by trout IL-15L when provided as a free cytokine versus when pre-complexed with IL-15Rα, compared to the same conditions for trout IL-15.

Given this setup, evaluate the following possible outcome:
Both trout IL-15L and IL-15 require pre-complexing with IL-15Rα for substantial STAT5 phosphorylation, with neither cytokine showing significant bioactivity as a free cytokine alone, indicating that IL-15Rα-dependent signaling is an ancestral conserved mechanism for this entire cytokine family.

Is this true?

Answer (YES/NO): NO